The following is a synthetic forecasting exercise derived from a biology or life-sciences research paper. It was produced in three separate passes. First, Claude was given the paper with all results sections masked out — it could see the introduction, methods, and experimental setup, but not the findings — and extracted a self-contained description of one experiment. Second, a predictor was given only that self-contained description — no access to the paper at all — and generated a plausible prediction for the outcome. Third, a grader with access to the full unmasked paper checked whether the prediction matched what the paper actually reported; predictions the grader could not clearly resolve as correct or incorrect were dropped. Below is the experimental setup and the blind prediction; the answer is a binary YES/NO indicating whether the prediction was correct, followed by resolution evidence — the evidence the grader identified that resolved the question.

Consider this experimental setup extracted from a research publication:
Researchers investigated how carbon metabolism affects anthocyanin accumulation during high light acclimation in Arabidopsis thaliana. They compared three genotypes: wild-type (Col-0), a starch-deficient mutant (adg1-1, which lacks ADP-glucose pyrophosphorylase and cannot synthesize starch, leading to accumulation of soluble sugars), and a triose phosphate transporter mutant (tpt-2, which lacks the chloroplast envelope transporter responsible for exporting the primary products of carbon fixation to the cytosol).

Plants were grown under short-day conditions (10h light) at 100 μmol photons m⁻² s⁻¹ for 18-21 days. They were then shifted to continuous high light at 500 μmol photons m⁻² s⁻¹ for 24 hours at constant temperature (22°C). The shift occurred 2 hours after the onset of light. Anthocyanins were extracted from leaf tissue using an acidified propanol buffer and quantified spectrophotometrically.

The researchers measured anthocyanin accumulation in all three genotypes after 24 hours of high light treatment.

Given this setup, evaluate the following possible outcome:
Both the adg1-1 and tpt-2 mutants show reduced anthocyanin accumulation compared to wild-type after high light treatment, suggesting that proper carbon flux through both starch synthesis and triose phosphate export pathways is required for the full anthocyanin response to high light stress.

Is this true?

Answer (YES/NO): NO